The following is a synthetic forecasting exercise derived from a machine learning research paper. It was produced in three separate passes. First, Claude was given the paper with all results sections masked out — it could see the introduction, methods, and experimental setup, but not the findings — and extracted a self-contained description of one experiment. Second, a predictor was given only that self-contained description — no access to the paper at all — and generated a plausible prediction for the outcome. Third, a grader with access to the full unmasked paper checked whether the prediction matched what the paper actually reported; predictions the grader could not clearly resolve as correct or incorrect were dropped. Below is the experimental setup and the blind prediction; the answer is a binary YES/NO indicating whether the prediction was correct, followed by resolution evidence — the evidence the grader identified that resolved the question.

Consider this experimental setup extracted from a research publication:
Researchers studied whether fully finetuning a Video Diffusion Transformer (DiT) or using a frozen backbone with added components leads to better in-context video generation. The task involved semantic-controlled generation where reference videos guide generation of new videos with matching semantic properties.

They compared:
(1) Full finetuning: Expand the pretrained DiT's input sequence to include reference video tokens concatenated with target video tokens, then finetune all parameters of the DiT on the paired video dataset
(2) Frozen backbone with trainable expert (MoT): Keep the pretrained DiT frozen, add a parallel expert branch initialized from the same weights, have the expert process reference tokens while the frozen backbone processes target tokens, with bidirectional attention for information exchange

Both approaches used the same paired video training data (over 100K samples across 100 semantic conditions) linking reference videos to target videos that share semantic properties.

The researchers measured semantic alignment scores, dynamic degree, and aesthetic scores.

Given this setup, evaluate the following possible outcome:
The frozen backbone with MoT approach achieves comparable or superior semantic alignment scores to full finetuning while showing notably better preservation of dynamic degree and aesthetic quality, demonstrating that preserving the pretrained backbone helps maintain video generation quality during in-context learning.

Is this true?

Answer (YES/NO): YES